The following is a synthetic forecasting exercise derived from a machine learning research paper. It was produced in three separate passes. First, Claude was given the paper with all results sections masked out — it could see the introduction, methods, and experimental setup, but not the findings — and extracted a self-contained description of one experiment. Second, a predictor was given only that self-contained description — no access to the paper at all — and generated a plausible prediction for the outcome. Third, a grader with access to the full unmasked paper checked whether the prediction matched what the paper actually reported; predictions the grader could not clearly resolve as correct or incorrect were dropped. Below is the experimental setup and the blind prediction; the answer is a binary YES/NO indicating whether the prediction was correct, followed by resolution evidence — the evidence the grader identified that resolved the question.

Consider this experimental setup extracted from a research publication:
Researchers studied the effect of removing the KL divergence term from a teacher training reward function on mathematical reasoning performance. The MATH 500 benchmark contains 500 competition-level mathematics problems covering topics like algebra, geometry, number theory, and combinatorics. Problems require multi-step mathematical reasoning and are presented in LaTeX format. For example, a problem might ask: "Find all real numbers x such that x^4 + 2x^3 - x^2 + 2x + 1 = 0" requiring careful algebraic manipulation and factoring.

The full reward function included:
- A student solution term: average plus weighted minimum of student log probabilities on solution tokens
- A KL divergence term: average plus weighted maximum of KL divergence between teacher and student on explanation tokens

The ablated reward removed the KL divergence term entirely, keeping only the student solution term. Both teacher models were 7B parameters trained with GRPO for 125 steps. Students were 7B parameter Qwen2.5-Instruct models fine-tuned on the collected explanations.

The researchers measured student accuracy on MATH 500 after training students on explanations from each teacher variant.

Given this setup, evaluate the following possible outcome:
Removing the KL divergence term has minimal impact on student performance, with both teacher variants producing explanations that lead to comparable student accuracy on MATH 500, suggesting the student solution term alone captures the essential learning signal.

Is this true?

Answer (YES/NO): NO